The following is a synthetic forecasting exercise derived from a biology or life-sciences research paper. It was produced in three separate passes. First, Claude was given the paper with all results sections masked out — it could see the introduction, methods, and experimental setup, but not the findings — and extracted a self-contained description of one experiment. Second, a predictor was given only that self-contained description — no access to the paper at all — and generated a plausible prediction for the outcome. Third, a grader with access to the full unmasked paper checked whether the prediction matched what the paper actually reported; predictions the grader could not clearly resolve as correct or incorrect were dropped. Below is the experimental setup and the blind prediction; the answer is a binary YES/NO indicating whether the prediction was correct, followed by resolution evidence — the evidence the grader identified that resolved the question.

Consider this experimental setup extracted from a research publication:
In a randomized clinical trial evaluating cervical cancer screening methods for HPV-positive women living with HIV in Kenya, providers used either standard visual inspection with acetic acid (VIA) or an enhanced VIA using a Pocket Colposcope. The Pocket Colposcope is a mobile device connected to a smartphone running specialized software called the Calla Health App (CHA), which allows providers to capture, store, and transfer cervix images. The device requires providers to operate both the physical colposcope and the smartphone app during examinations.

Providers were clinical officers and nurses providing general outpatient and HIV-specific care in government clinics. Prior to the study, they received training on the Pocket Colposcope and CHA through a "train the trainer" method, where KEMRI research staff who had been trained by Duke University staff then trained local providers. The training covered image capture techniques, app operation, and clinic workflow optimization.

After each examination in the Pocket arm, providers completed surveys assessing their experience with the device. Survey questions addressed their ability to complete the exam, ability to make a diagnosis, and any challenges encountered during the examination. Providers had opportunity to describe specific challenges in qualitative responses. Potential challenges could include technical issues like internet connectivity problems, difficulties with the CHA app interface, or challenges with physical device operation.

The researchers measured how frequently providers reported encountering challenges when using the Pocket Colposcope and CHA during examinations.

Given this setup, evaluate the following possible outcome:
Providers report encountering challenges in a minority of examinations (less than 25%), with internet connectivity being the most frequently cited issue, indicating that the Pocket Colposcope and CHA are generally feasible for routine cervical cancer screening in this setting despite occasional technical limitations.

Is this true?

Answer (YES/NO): NO